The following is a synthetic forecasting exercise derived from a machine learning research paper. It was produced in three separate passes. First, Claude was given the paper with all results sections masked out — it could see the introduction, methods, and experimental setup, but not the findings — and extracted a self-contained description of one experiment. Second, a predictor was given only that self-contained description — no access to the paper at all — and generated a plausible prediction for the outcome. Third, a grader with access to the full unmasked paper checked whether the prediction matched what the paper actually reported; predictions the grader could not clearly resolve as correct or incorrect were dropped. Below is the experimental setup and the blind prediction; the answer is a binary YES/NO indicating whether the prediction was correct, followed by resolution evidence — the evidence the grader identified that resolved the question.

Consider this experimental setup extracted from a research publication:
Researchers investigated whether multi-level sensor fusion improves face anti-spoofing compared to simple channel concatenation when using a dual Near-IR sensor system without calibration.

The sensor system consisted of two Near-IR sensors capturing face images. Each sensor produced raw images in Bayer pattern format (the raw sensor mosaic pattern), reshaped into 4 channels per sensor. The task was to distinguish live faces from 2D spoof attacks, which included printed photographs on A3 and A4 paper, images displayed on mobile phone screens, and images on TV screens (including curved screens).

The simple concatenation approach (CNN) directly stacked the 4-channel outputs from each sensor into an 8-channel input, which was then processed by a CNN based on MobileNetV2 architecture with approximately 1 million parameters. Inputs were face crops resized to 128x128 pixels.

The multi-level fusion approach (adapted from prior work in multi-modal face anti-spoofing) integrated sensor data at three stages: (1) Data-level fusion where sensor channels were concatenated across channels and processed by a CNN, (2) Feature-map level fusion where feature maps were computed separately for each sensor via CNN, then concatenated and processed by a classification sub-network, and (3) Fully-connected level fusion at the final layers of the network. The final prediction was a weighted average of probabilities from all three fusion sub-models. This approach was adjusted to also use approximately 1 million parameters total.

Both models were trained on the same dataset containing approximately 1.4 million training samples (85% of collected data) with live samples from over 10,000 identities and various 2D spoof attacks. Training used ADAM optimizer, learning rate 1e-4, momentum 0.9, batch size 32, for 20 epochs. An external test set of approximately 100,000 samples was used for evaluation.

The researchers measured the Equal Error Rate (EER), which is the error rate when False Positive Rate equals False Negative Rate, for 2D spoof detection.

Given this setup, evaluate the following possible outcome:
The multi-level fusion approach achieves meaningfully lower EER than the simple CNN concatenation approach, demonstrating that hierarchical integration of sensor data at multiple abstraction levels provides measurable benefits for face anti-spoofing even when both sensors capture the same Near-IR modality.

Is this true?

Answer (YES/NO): YES